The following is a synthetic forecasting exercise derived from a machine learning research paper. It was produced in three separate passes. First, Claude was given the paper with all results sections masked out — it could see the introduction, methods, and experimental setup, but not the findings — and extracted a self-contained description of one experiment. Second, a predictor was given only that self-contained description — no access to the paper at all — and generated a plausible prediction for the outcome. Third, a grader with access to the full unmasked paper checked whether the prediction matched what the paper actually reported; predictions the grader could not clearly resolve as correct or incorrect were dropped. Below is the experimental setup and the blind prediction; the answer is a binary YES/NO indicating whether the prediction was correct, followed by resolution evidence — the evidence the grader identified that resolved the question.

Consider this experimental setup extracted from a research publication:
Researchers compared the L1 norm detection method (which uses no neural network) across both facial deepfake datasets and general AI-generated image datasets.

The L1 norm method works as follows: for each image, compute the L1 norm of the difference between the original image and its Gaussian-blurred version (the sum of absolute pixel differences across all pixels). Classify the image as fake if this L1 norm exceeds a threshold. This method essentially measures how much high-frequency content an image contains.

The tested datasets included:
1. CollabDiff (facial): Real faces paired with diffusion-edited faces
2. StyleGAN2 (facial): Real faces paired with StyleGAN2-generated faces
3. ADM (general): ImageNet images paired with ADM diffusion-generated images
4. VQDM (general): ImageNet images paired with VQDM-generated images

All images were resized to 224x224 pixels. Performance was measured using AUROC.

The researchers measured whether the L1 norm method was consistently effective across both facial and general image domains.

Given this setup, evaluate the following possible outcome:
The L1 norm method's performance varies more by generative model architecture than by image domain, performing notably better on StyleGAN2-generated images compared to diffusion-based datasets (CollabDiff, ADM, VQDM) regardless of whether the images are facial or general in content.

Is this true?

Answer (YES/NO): NO